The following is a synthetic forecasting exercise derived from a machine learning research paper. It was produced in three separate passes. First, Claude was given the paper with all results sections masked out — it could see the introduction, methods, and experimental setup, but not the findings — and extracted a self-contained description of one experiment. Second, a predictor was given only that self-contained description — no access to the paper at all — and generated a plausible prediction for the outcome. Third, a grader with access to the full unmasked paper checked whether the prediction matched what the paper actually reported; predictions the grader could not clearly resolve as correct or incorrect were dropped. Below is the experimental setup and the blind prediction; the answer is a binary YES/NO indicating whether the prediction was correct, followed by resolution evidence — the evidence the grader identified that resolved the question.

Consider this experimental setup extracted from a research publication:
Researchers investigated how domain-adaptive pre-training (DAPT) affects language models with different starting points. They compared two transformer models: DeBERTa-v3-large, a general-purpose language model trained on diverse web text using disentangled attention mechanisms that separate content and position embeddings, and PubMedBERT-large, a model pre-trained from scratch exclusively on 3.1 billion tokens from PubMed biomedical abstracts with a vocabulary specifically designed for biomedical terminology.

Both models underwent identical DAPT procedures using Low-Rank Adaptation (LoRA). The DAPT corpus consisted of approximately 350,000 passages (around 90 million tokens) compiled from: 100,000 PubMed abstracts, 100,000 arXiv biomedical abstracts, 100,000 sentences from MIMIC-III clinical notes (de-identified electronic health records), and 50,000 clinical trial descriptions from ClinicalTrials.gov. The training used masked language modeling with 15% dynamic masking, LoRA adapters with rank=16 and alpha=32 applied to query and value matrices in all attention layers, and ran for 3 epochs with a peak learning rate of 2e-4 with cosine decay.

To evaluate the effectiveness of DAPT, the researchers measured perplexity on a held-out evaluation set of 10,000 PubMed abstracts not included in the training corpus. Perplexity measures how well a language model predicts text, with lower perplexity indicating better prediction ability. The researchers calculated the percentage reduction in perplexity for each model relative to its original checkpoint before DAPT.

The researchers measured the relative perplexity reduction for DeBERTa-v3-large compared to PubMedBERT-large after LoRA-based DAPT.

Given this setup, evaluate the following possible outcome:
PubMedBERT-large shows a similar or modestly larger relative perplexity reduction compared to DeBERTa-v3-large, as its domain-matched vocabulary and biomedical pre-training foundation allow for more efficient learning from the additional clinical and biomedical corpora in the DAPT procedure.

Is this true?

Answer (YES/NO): NO